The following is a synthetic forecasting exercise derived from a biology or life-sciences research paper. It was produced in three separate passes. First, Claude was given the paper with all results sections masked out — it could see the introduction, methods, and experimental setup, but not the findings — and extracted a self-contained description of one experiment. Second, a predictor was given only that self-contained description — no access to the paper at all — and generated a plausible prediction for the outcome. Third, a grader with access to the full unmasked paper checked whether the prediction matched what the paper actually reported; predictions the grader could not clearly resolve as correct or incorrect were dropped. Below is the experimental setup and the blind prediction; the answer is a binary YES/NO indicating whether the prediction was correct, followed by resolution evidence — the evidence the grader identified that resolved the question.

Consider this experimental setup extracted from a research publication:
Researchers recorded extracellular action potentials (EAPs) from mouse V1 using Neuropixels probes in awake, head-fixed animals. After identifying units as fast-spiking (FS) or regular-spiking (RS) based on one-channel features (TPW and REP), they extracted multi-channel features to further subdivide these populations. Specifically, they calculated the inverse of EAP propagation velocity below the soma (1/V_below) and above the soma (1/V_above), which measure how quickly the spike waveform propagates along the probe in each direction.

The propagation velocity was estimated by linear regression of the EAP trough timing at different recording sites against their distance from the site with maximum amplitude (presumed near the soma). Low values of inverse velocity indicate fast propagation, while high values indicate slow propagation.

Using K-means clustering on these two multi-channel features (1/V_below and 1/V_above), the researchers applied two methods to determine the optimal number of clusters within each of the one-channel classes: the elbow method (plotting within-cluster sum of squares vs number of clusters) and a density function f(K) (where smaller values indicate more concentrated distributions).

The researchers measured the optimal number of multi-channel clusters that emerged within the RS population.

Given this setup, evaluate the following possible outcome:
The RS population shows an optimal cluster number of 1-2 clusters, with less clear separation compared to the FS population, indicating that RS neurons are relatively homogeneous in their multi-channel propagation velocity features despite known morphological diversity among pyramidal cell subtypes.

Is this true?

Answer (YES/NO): NO